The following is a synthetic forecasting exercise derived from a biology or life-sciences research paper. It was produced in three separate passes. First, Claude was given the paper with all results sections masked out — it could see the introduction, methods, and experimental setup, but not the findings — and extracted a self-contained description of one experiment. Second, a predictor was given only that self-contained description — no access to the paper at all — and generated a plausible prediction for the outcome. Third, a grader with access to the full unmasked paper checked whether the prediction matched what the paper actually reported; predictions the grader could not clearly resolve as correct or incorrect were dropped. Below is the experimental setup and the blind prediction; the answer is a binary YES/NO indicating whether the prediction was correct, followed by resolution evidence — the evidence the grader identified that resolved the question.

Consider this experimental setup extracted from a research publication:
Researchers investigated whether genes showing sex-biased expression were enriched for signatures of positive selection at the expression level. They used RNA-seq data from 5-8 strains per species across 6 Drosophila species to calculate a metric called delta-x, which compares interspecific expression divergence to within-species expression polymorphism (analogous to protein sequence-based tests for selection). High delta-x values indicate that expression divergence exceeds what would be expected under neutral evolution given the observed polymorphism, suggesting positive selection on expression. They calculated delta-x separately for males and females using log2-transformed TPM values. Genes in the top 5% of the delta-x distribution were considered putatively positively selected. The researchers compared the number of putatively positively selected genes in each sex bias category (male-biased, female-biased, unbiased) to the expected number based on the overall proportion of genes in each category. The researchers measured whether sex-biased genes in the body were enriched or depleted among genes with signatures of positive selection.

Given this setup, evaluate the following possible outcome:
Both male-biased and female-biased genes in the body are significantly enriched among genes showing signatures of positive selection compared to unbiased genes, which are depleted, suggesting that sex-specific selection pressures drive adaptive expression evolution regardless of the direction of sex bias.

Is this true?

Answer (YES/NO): NO